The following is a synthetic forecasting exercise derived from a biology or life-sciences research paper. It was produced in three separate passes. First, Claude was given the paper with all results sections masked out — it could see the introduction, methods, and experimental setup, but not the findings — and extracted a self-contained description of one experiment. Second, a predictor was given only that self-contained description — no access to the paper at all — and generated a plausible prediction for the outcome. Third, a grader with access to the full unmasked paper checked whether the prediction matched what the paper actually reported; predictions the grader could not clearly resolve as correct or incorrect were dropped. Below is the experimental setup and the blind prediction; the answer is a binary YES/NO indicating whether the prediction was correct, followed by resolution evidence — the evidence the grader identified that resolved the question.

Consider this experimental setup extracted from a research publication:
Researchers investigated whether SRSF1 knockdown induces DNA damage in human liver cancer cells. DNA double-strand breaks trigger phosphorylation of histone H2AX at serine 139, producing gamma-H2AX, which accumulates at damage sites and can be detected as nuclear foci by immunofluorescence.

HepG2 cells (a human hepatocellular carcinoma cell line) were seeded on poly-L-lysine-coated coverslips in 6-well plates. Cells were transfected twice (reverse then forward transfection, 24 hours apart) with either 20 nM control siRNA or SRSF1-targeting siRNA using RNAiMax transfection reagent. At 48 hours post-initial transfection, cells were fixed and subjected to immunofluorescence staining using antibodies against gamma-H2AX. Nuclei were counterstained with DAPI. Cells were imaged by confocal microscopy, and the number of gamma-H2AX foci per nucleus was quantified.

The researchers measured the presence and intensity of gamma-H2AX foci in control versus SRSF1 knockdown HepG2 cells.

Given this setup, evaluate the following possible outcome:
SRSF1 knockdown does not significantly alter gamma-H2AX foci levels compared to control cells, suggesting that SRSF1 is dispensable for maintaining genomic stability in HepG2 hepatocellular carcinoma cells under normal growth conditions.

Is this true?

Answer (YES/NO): NO